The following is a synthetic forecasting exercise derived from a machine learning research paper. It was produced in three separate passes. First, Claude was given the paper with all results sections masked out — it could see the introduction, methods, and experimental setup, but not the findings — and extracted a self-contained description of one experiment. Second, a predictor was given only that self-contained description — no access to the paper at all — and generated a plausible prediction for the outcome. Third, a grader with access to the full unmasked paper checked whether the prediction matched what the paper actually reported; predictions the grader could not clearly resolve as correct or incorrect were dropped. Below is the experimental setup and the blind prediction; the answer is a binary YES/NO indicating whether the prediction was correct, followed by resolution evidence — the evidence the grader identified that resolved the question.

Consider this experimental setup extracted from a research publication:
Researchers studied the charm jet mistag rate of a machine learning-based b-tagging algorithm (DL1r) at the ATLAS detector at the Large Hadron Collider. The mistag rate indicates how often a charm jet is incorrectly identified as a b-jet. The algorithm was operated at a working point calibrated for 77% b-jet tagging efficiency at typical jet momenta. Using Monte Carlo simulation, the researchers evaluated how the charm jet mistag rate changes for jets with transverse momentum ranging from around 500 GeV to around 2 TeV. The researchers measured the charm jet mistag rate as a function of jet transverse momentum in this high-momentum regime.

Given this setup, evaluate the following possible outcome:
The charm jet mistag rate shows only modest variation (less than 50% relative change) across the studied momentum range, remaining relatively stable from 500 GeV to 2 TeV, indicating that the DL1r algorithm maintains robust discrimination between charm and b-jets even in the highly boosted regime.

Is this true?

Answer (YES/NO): NO